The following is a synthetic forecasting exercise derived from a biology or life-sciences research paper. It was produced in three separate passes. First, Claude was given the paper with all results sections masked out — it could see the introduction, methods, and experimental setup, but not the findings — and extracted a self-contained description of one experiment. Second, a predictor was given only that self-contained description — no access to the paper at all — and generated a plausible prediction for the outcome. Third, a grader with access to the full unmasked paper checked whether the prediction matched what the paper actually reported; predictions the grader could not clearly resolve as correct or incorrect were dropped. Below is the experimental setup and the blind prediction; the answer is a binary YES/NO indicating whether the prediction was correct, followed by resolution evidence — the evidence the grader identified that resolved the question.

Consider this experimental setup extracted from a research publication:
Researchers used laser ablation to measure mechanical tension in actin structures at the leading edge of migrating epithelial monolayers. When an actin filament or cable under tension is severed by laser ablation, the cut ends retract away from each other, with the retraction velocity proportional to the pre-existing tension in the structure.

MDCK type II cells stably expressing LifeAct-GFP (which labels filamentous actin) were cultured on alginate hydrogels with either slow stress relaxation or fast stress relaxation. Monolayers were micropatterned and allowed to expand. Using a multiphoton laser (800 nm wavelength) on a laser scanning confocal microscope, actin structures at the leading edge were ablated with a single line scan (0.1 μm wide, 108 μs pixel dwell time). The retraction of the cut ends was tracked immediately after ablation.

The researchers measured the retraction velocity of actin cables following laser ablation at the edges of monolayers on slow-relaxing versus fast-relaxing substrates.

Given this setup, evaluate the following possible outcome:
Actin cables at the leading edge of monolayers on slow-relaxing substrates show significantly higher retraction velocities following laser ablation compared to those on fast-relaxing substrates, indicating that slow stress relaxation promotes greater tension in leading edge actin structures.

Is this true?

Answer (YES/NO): NO